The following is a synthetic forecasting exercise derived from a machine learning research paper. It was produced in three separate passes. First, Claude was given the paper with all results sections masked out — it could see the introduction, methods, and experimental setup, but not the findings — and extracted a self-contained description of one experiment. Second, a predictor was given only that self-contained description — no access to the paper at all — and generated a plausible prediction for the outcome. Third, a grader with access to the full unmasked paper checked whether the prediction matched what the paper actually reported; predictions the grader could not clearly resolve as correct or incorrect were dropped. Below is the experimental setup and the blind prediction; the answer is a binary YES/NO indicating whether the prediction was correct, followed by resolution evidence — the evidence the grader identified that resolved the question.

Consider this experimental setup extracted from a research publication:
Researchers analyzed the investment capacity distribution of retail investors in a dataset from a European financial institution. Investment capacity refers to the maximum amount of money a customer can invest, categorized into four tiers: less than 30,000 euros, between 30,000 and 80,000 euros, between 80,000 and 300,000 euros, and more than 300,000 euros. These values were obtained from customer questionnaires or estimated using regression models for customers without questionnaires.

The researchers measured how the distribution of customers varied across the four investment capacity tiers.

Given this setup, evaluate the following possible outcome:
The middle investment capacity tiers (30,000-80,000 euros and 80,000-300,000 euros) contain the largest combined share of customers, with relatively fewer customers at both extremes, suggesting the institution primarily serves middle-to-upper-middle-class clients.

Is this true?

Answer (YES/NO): NO